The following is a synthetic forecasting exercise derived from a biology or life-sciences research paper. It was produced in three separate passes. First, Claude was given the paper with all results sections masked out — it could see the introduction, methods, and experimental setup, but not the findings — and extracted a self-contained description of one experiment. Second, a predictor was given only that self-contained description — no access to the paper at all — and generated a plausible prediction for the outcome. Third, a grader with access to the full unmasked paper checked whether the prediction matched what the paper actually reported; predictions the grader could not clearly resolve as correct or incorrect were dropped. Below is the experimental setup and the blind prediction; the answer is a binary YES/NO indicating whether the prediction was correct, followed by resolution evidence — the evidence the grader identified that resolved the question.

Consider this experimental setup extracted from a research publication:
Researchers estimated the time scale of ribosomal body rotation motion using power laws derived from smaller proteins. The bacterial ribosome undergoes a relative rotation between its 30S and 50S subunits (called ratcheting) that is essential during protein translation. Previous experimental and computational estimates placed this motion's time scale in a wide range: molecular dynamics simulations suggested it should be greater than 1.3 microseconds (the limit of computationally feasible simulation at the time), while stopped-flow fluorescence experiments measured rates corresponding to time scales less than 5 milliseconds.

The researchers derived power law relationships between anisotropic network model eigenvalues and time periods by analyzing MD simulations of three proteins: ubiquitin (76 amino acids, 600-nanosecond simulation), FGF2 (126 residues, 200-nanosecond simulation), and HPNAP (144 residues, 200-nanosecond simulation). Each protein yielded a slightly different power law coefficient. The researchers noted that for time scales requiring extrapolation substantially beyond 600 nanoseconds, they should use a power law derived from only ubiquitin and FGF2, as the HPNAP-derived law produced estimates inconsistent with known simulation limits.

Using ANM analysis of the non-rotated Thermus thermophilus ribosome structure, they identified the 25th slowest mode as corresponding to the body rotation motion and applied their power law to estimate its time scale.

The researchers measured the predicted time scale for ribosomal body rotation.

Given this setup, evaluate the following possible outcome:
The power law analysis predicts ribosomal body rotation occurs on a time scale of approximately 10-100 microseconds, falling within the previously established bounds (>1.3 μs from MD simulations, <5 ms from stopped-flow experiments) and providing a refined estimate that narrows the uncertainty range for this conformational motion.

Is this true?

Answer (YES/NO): NO